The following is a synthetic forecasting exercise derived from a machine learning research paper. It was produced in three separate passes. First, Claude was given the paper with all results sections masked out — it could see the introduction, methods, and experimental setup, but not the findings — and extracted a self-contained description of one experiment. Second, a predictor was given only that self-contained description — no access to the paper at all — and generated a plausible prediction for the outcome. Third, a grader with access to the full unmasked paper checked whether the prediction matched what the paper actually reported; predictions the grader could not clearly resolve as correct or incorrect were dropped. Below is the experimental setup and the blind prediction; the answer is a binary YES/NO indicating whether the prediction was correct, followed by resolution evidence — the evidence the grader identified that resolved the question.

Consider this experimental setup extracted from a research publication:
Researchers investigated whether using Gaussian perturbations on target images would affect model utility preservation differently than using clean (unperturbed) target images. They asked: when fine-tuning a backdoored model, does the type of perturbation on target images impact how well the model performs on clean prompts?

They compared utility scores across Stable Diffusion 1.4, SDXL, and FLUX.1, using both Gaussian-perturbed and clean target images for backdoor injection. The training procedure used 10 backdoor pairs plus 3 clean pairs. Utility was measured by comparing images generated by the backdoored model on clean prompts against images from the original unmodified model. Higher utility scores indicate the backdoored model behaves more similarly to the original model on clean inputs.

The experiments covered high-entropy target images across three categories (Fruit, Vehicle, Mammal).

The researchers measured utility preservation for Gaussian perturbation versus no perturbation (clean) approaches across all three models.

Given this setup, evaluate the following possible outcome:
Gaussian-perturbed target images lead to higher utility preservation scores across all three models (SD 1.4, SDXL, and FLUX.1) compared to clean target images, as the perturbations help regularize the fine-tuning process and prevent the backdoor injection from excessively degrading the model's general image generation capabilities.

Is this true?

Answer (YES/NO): NO